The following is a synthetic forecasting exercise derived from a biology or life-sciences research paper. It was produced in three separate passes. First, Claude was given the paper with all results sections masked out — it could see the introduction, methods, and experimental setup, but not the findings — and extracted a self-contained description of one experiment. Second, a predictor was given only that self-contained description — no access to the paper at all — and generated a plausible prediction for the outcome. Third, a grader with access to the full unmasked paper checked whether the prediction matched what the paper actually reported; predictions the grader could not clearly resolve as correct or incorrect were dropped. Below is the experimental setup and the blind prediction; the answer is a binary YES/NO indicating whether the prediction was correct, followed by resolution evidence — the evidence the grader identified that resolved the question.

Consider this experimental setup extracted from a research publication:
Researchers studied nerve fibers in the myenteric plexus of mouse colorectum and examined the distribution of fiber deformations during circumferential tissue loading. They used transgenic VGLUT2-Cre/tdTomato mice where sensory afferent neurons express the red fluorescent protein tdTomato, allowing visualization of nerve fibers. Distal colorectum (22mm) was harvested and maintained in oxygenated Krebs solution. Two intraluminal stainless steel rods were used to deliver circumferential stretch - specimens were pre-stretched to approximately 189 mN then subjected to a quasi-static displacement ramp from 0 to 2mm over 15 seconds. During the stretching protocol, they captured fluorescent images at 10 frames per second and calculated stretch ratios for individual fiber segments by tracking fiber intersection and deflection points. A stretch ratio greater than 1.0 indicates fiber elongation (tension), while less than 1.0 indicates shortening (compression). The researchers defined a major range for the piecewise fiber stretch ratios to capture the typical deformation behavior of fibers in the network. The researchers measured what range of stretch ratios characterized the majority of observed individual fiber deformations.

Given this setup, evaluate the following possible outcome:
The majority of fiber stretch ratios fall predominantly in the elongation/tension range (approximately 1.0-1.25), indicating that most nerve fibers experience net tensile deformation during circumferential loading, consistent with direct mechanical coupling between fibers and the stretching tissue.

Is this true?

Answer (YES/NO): NO